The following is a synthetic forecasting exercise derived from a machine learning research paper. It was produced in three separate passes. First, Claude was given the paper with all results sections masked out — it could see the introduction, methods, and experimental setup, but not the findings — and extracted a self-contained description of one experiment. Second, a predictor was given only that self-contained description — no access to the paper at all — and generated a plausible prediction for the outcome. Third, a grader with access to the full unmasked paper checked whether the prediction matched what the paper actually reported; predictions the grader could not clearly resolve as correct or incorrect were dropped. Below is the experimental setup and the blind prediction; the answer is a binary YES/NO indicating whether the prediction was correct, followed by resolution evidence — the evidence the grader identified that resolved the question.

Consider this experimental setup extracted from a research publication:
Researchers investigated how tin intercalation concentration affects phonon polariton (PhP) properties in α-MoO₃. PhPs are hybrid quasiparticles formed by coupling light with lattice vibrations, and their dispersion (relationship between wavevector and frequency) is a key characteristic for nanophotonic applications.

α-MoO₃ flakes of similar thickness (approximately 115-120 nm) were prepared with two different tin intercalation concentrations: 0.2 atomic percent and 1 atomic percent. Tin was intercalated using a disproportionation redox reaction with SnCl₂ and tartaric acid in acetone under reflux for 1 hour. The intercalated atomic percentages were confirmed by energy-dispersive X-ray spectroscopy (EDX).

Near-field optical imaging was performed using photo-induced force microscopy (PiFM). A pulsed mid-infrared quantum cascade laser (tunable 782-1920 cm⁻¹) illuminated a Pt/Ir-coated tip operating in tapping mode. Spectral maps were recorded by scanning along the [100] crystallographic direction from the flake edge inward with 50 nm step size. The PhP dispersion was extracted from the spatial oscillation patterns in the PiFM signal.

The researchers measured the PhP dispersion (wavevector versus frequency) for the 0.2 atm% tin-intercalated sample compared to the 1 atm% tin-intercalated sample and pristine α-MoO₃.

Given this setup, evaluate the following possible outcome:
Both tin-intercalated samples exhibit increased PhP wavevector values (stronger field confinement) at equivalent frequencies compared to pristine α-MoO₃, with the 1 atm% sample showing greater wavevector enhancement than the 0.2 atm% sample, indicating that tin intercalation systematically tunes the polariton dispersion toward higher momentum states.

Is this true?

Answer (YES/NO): NO